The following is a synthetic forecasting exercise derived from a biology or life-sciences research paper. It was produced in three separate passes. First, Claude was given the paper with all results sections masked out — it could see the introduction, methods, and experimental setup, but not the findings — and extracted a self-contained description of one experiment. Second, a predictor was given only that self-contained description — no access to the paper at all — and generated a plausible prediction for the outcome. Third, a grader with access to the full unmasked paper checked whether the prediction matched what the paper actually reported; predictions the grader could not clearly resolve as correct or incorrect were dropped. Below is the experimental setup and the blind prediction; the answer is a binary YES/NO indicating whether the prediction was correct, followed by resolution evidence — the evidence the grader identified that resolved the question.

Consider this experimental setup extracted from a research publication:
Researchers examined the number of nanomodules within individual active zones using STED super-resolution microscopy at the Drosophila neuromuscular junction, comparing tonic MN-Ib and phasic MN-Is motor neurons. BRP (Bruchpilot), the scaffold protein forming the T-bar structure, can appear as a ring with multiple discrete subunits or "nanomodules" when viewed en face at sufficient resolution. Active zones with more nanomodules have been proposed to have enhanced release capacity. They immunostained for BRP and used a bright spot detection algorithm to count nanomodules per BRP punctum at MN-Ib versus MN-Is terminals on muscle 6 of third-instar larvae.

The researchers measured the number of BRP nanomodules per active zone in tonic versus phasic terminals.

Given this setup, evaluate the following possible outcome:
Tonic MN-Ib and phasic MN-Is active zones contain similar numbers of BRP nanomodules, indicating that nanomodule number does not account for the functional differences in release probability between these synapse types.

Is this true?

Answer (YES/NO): NO